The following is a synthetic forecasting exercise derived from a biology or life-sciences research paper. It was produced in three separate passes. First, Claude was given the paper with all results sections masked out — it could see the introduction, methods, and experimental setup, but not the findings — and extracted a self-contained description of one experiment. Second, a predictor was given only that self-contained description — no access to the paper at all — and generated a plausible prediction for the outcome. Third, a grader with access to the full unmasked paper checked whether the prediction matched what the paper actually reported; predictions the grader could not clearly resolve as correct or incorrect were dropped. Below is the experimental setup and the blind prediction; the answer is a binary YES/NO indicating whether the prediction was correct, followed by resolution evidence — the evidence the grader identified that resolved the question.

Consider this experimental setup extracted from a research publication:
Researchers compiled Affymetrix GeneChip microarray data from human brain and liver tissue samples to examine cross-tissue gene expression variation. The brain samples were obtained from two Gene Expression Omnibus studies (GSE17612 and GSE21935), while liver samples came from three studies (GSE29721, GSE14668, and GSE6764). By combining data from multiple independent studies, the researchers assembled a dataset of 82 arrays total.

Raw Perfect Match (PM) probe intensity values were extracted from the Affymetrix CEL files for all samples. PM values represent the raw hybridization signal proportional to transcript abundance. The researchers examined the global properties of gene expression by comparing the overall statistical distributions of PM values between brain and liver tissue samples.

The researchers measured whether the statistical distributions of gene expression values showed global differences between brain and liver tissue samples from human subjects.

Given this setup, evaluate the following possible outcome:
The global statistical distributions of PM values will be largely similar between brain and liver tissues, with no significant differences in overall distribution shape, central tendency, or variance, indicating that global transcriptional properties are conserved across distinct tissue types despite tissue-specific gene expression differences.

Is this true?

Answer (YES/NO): NO